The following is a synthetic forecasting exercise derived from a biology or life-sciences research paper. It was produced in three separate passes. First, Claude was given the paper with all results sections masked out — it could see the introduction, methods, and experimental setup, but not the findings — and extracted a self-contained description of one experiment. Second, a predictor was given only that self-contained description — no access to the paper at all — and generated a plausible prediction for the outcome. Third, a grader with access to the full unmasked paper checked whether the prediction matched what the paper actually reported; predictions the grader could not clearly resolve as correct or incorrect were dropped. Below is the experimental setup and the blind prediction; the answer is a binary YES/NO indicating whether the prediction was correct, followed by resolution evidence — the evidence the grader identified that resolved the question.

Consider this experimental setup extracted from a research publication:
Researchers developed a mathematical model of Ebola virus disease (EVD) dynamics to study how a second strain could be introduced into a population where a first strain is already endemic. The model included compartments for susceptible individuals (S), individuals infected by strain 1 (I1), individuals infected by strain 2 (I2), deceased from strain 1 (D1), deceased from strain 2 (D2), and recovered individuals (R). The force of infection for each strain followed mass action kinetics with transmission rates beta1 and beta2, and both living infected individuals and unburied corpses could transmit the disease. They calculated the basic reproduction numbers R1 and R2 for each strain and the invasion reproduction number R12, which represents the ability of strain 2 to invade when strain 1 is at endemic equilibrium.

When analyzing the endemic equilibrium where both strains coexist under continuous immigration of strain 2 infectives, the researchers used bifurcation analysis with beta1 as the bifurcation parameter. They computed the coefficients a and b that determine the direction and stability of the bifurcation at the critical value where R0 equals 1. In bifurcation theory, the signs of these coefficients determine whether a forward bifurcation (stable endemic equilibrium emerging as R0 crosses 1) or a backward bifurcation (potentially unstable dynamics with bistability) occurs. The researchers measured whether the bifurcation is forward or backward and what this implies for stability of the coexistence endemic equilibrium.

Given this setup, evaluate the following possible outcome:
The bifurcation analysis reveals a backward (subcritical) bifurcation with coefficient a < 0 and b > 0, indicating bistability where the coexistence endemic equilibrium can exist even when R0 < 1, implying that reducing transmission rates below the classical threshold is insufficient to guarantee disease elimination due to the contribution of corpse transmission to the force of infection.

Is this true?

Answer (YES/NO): NO